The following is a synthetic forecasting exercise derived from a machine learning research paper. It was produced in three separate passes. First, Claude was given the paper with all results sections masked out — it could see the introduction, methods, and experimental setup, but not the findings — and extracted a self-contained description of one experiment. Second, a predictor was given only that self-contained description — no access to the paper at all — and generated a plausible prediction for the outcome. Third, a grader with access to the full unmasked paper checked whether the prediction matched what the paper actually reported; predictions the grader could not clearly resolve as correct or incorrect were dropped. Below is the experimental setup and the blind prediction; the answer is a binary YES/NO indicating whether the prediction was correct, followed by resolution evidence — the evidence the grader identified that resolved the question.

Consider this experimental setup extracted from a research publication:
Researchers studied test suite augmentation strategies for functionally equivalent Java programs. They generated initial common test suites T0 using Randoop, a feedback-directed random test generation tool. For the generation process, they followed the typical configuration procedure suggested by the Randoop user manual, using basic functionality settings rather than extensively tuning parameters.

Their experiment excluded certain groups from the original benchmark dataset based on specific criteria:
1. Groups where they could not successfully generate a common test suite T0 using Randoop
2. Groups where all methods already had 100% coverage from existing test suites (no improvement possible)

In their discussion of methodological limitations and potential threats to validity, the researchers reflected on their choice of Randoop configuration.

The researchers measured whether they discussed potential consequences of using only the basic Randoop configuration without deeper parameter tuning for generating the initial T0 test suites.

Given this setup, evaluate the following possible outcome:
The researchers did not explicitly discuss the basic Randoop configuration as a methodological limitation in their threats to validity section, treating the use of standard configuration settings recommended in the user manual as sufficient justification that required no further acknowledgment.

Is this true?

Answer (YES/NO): NO